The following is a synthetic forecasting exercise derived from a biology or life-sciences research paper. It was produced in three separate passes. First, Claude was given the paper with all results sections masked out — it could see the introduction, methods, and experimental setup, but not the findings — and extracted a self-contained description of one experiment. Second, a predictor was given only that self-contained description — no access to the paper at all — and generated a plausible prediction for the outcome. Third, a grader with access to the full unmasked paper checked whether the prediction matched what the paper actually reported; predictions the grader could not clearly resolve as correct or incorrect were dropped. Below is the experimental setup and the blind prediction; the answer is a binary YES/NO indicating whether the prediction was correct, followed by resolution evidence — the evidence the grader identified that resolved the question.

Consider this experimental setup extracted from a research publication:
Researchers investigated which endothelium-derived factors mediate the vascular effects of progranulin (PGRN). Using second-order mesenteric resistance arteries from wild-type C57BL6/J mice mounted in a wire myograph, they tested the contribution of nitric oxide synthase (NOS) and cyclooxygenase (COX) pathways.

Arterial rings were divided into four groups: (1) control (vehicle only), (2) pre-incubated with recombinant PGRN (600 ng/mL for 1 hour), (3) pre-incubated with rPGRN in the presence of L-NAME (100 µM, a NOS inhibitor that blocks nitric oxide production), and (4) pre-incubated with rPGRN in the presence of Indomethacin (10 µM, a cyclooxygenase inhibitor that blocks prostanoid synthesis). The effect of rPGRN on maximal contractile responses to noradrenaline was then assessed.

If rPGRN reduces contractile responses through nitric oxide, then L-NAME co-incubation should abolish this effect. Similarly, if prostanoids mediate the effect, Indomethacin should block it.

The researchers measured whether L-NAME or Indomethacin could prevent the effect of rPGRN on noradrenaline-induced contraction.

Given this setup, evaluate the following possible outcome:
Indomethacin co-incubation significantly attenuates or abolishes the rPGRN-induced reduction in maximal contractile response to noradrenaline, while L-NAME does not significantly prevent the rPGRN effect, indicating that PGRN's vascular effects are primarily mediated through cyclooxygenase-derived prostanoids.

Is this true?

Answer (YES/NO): NO